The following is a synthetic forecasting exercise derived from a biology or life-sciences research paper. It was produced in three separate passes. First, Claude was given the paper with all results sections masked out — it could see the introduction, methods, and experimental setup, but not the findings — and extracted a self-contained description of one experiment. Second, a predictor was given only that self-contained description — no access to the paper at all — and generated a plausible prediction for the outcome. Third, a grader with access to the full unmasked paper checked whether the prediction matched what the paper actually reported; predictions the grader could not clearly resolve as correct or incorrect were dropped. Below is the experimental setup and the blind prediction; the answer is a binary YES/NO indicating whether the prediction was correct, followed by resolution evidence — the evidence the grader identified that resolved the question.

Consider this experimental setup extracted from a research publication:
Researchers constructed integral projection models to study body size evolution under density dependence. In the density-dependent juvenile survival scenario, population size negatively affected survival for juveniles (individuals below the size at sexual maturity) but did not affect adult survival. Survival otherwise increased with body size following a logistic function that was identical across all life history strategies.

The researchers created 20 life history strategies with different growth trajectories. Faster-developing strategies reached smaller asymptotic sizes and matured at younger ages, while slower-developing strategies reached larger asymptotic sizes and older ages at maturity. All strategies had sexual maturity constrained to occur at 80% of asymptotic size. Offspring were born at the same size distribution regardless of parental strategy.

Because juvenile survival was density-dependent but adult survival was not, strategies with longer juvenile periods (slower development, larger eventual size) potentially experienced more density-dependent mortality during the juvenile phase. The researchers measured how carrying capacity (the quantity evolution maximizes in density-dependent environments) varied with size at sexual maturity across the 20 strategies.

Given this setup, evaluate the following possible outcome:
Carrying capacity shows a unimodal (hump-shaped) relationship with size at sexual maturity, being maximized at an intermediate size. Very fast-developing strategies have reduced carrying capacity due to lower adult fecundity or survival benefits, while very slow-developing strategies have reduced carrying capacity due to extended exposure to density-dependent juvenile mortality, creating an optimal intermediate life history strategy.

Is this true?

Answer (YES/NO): NO